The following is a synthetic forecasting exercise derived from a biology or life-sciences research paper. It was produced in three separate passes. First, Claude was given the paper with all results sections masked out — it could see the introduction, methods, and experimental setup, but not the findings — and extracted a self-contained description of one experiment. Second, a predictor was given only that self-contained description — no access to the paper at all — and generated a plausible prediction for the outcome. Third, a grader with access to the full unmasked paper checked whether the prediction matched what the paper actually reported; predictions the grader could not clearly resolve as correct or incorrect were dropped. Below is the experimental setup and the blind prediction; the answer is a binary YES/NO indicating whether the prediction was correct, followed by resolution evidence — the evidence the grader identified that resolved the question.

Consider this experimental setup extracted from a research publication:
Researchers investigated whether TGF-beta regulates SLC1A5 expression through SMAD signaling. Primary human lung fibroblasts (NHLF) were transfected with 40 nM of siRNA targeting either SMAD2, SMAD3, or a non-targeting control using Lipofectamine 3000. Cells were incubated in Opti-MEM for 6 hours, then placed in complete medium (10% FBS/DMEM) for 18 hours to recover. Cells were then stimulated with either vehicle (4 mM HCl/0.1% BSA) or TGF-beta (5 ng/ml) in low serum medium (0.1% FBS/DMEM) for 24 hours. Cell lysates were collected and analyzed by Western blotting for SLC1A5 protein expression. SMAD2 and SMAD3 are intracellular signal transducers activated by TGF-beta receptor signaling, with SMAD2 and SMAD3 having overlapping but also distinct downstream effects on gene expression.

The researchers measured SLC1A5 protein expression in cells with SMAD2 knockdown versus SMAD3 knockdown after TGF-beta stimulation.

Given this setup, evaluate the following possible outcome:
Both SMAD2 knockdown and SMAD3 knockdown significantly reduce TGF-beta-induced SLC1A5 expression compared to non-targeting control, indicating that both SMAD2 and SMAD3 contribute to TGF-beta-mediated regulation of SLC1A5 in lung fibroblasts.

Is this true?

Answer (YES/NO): YES